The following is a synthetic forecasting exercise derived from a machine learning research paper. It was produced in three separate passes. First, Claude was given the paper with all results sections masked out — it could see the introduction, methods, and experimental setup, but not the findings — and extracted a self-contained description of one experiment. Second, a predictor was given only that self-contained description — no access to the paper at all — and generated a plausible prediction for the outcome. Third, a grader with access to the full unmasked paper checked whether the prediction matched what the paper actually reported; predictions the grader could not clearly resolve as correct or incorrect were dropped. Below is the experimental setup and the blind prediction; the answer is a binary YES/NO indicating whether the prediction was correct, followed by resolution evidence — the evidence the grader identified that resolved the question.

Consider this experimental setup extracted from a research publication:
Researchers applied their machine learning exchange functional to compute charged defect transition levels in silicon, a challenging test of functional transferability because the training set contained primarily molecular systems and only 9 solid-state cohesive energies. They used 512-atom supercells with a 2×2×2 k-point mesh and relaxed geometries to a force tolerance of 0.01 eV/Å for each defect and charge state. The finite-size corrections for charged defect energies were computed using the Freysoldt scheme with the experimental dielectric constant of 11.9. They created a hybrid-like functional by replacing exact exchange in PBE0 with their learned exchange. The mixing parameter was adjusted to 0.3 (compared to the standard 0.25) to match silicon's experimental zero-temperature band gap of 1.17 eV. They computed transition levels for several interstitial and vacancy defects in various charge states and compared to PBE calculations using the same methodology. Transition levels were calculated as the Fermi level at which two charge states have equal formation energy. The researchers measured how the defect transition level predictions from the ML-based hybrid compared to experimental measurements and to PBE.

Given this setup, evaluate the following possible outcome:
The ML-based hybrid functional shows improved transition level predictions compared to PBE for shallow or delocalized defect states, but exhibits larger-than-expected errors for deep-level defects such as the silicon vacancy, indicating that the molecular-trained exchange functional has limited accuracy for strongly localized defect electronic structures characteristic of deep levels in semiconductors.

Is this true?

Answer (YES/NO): NO